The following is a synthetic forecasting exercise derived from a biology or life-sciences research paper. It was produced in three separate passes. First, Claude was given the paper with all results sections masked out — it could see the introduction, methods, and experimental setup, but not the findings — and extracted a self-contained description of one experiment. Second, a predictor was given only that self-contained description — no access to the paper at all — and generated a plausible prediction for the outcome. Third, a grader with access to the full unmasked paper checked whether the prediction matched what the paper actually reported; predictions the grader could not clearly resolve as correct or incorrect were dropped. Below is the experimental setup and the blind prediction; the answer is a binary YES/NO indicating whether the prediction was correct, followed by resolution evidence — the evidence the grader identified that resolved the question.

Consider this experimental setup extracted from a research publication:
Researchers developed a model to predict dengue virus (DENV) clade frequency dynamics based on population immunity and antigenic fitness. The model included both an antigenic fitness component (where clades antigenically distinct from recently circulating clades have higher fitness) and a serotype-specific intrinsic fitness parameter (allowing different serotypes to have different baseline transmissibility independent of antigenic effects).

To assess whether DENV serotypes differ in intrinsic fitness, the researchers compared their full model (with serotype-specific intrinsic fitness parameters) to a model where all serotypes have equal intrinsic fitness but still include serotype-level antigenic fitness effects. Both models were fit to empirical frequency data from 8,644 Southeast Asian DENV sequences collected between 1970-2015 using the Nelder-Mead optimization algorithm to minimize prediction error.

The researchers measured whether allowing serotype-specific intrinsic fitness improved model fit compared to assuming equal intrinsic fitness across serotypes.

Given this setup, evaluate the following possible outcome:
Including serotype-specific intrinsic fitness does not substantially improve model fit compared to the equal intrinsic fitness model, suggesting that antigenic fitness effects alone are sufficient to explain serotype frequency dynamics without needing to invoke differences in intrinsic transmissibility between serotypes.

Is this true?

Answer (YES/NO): NO